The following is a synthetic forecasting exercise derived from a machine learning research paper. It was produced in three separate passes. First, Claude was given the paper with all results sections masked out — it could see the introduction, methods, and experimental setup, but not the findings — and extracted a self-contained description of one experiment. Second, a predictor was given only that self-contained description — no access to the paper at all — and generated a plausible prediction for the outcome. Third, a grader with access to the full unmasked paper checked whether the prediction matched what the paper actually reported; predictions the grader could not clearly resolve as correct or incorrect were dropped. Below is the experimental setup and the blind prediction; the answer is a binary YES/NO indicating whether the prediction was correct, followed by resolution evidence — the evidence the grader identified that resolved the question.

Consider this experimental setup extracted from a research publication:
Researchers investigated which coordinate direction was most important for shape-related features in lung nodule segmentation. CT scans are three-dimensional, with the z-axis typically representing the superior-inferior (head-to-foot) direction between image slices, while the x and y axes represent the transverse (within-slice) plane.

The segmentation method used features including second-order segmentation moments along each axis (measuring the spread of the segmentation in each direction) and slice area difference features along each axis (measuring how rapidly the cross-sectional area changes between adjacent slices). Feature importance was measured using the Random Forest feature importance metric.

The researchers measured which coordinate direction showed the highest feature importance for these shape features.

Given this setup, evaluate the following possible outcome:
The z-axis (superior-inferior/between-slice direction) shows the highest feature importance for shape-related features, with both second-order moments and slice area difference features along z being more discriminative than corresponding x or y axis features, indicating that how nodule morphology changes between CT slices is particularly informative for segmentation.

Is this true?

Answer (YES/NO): YES